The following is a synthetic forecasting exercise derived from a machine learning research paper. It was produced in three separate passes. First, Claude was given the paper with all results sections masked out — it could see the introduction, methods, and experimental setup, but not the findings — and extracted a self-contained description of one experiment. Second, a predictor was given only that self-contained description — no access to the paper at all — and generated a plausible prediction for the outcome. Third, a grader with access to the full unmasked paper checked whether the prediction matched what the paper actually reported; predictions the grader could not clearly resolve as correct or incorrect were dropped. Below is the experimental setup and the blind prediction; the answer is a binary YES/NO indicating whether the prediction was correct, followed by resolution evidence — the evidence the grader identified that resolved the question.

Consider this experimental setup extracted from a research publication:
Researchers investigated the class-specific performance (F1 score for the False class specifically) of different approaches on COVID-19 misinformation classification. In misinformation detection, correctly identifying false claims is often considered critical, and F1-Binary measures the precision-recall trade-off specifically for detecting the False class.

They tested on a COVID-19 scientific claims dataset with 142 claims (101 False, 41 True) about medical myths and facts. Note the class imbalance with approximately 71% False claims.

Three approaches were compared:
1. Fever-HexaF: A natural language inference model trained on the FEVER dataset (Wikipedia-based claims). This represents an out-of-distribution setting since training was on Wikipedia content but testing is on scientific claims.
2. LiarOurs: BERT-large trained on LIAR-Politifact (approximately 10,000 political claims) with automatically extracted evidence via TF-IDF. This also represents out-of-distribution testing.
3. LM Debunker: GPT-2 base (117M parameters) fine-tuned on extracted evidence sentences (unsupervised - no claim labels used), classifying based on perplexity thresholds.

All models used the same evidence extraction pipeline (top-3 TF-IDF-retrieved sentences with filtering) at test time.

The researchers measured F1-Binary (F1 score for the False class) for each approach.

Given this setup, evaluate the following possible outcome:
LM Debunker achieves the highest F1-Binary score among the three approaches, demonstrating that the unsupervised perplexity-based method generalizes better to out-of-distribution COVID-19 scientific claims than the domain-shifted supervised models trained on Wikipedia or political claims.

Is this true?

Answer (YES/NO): YES